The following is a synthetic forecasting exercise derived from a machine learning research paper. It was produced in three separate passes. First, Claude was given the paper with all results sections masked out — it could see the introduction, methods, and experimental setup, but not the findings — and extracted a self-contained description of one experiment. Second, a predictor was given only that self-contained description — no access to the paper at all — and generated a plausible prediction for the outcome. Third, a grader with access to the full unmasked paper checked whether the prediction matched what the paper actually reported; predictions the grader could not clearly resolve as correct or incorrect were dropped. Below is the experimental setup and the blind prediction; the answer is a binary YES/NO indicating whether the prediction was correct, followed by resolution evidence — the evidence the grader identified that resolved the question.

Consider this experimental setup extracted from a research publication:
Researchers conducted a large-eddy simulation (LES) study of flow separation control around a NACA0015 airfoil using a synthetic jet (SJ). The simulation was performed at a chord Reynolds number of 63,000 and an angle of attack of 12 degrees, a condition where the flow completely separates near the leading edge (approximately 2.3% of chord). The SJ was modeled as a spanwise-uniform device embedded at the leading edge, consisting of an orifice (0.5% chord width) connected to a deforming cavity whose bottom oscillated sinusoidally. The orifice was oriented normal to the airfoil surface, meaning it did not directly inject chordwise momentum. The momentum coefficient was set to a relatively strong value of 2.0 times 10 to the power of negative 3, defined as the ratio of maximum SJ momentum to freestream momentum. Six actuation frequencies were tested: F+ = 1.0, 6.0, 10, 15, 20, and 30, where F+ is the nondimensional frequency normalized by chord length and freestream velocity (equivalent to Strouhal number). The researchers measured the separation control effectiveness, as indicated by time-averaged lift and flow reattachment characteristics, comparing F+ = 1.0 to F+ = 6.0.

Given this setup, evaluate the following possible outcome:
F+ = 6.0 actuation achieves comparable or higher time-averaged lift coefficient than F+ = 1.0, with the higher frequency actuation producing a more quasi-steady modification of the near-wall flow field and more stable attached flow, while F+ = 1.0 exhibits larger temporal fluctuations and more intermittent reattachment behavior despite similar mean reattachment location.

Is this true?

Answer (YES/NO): NO